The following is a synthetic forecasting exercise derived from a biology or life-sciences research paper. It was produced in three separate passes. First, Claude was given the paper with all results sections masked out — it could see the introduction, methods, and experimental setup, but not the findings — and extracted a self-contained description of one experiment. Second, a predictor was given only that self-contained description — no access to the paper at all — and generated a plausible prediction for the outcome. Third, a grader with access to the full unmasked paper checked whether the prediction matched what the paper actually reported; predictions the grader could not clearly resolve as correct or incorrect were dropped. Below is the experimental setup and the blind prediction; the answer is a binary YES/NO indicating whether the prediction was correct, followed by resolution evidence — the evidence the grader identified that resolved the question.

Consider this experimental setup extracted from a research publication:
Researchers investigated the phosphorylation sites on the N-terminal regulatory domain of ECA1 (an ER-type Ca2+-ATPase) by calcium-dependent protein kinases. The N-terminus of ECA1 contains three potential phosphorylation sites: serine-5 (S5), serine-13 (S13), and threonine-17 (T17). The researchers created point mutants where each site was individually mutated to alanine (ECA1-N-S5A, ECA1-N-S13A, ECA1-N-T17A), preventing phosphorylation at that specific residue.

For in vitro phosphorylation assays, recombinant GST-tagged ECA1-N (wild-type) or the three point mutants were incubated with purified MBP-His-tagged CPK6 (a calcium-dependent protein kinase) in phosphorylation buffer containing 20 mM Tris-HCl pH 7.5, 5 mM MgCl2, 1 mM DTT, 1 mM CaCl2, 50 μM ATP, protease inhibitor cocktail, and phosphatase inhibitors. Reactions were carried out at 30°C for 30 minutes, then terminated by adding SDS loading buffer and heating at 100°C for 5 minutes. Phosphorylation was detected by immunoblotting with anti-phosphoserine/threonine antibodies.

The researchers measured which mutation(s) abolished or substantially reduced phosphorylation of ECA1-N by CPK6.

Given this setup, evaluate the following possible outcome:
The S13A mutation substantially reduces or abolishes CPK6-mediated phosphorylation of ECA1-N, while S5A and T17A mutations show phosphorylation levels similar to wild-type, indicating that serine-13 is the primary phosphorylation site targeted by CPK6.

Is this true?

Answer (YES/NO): NO